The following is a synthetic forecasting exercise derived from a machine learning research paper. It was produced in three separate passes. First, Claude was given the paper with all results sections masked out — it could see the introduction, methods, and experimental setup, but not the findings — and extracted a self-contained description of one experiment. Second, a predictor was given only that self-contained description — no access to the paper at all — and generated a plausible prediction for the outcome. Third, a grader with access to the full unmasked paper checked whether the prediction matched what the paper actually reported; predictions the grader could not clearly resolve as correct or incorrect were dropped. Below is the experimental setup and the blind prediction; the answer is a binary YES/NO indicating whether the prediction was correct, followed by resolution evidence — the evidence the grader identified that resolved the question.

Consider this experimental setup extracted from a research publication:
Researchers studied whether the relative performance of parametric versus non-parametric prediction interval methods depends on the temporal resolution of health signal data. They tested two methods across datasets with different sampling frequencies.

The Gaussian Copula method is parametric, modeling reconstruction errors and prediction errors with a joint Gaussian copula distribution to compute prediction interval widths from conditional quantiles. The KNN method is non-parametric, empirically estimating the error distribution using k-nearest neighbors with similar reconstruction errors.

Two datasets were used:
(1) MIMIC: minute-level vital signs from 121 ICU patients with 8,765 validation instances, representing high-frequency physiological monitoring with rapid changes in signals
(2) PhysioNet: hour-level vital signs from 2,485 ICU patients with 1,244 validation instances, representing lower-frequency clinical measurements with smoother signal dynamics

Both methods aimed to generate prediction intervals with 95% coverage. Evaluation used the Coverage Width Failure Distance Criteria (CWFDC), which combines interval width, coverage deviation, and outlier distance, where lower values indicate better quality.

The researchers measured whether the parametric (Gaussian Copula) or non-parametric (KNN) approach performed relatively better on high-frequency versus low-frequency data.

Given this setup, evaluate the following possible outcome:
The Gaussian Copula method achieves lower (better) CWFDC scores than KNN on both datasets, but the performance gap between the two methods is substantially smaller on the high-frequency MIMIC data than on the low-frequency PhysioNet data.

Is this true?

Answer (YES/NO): NO